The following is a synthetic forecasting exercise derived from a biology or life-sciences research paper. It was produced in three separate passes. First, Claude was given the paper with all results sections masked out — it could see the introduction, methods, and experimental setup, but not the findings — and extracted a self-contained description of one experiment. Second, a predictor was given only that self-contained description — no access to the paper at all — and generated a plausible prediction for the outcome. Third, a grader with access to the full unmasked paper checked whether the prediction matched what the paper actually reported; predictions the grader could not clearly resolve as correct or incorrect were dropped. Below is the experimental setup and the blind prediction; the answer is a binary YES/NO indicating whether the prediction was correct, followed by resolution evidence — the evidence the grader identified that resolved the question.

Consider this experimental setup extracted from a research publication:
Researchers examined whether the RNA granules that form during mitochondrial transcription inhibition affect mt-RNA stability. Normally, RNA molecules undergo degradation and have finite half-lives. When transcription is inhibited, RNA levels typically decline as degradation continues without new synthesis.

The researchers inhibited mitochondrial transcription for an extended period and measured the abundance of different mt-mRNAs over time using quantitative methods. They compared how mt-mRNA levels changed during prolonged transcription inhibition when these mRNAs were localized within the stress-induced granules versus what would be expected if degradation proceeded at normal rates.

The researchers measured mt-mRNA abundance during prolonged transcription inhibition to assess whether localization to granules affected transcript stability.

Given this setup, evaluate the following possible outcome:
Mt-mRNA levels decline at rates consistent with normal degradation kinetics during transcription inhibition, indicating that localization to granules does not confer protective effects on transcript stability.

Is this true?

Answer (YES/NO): NO